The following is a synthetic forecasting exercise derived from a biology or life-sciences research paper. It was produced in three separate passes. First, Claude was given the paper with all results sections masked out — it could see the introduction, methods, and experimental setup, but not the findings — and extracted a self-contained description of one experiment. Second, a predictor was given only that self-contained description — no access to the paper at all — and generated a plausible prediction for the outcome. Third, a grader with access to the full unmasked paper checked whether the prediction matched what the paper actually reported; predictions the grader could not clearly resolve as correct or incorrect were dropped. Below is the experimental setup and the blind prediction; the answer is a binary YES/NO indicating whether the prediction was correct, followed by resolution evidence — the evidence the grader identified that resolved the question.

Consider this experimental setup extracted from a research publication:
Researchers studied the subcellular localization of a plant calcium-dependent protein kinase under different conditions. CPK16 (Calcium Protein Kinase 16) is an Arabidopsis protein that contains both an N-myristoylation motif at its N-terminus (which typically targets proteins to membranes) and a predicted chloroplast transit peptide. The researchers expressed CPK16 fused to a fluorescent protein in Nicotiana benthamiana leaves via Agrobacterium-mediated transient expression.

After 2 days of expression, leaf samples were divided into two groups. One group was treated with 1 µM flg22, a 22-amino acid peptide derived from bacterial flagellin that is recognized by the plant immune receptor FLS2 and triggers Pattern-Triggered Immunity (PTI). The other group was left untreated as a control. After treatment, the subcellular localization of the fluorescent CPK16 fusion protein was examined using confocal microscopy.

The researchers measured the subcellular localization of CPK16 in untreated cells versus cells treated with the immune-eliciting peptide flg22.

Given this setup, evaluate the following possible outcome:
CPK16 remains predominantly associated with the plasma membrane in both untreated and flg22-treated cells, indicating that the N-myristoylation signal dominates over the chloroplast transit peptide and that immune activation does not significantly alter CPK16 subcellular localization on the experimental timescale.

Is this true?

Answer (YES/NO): NO